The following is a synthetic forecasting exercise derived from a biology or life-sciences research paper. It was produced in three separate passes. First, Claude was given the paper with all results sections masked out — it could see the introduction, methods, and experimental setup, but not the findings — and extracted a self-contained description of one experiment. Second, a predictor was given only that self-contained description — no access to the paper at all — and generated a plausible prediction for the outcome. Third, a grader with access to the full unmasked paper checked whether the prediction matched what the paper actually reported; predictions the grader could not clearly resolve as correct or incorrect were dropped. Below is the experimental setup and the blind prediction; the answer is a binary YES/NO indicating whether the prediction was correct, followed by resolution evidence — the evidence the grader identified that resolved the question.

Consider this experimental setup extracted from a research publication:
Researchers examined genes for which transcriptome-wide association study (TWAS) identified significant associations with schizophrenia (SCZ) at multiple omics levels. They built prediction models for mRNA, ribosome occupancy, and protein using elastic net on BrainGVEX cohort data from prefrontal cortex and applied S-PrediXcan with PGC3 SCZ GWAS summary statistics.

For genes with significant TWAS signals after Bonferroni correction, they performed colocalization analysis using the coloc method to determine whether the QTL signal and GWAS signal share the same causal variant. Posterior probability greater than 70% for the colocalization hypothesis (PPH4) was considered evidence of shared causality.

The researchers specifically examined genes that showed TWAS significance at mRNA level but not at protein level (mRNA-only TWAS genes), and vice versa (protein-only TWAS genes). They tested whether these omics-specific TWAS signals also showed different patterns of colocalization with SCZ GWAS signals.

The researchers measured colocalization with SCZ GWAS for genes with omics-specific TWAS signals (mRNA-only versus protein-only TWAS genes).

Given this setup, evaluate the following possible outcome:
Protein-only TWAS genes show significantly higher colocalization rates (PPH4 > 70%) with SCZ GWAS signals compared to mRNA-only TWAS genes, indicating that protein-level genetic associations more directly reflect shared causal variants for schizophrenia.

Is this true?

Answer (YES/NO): NO